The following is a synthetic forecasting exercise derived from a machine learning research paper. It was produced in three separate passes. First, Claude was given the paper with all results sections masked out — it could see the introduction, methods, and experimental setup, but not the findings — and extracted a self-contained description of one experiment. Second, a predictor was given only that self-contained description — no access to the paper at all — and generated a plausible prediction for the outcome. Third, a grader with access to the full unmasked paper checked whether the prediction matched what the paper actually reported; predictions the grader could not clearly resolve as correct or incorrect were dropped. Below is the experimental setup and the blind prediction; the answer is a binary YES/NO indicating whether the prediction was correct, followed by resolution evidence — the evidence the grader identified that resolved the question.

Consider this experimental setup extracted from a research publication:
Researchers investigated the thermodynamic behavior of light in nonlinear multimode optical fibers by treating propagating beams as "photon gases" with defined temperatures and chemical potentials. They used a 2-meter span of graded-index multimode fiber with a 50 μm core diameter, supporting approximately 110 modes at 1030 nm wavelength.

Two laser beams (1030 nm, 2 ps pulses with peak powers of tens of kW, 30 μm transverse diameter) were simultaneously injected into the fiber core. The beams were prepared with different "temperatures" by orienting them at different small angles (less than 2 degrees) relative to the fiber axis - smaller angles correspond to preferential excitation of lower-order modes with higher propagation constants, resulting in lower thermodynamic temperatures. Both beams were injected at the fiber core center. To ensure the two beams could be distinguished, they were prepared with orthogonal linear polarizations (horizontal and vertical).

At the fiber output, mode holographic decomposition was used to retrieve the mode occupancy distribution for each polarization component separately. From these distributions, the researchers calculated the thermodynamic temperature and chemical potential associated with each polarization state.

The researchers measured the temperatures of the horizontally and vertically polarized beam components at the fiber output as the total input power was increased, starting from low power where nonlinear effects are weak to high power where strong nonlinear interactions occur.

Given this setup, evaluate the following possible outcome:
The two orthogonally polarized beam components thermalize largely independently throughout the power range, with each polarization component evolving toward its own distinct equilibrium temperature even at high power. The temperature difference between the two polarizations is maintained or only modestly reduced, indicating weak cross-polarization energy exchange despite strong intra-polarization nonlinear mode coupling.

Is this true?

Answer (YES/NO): NO